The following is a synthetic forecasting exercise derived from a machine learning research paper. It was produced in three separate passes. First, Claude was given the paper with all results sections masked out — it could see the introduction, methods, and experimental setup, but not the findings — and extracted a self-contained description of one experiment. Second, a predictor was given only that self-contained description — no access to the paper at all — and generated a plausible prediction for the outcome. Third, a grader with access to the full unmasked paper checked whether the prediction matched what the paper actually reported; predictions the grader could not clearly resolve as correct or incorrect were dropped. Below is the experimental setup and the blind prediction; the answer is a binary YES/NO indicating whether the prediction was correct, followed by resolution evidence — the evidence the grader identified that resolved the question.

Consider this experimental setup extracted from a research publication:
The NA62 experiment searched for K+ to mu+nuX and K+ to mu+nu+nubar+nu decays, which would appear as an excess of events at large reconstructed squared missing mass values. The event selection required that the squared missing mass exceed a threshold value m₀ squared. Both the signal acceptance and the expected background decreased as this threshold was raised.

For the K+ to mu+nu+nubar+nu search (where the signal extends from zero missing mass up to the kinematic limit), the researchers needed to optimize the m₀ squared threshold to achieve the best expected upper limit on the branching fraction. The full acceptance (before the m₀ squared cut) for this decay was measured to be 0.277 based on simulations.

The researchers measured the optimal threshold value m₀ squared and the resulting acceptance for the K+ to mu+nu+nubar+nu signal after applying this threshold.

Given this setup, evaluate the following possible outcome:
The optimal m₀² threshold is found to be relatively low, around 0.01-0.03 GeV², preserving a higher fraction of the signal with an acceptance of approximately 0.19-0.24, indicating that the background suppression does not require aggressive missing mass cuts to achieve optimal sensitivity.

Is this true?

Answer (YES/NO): NO